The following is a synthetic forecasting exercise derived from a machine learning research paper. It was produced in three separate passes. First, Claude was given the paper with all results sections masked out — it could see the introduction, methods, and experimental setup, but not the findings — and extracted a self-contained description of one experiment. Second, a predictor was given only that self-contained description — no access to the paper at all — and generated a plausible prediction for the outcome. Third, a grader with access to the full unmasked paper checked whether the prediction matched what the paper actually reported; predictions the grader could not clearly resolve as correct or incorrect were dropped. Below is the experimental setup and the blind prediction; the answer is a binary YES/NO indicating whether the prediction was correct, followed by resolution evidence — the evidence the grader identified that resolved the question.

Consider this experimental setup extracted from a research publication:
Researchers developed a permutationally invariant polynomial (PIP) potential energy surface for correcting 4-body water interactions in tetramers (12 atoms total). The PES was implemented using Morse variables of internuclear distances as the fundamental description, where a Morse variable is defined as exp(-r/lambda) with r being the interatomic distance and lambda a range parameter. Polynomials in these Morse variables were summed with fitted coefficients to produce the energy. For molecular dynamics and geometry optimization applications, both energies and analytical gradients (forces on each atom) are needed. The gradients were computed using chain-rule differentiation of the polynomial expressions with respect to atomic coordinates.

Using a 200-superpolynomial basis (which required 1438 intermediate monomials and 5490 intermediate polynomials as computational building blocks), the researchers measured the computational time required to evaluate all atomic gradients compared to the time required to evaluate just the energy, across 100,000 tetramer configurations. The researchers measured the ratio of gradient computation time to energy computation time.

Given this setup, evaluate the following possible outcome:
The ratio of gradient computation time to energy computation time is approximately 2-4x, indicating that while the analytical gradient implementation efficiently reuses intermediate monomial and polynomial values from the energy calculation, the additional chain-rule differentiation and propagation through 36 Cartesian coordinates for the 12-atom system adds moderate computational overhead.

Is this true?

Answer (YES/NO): YES